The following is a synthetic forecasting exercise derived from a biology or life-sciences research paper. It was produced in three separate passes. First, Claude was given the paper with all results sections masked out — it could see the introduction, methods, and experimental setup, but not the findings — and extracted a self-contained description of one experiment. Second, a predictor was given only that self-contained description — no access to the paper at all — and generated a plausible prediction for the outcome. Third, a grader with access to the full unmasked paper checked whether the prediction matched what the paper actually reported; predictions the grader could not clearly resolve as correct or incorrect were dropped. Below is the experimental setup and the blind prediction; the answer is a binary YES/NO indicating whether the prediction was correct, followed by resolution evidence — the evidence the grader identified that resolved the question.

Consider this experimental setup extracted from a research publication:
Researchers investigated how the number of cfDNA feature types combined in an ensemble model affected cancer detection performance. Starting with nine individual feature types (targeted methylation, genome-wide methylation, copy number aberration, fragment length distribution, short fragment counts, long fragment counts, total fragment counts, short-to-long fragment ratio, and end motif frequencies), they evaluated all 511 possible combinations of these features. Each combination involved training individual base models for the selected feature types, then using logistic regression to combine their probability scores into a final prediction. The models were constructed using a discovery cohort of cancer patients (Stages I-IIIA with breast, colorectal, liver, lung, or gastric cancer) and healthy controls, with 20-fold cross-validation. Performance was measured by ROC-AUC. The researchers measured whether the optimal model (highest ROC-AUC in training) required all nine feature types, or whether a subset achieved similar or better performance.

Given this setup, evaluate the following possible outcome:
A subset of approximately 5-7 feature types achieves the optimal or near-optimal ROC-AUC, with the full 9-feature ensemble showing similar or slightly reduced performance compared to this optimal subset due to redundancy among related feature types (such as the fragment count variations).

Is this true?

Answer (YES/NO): NO